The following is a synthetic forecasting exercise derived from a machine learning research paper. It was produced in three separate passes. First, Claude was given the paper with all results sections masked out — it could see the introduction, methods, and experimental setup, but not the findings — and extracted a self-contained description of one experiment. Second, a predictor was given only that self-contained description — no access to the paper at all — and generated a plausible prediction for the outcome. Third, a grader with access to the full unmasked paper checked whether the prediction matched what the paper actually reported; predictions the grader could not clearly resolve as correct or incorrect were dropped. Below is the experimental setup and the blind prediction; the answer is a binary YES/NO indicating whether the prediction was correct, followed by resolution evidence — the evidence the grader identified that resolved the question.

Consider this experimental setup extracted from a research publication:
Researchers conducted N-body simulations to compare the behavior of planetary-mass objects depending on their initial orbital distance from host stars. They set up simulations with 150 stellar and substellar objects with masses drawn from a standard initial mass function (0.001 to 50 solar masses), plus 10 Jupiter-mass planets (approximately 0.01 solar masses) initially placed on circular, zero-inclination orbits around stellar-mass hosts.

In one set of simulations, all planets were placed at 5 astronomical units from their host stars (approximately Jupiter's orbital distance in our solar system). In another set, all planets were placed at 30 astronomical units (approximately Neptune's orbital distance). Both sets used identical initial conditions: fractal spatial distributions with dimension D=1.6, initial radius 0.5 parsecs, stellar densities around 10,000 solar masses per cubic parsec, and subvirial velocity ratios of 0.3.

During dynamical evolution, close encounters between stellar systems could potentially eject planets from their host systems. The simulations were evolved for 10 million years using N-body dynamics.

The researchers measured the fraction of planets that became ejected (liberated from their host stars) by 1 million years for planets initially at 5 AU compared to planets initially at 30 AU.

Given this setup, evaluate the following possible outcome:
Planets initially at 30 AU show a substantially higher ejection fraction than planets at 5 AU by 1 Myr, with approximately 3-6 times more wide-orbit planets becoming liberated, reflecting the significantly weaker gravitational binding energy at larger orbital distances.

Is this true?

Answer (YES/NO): NO